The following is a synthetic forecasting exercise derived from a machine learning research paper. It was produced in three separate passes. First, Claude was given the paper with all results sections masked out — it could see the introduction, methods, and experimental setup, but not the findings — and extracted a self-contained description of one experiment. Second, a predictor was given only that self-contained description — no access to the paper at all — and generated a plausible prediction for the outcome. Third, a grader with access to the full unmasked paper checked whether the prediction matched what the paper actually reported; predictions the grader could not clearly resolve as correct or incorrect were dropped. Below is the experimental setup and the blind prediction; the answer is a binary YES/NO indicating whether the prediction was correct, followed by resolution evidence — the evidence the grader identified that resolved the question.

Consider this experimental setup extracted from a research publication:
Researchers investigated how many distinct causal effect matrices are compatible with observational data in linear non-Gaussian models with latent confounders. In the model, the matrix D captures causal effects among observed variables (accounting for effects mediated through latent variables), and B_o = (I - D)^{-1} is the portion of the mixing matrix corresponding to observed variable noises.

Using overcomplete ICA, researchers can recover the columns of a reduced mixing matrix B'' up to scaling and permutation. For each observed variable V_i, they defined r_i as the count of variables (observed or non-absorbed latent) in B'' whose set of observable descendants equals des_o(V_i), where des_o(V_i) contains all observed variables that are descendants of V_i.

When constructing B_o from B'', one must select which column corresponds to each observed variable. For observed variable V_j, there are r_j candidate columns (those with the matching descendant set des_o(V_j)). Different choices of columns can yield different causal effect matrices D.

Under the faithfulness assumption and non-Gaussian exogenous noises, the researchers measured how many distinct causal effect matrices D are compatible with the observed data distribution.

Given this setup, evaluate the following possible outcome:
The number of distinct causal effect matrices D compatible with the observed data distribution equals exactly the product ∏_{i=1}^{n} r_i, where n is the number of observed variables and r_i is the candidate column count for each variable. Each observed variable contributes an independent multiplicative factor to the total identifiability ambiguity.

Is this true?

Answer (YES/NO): YES